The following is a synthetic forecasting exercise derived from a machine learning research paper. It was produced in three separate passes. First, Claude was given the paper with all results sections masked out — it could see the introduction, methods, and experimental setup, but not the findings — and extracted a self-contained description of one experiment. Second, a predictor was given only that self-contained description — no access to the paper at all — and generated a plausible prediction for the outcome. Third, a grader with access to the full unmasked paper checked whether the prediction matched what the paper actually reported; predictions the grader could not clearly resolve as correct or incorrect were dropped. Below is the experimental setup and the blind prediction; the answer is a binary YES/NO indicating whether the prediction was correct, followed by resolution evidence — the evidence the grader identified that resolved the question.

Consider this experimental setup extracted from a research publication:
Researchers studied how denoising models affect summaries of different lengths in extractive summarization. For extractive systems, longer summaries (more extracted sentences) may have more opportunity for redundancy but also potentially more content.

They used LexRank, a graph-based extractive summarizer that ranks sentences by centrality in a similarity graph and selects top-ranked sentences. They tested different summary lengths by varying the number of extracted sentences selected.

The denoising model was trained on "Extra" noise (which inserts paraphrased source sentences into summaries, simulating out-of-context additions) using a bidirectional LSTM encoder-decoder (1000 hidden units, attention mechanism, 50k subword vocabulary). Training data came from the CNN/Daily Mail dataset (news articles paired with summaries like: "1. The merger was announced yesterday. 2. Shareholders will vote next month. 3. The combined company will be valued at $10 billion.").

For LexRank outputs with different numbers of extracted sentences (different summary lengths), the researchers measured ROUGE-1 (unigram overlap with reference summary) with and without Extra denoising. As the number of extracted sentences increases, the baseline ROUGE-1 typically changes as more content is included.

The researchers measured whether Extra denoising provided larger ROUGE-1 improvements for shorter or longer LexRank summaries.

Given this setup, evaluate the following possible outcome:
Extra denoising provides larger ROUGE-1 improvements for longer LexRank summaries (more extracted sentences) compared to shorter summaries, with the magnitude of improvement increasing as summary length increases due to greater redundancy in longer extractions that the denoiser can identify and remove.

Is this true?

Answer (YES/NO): YES